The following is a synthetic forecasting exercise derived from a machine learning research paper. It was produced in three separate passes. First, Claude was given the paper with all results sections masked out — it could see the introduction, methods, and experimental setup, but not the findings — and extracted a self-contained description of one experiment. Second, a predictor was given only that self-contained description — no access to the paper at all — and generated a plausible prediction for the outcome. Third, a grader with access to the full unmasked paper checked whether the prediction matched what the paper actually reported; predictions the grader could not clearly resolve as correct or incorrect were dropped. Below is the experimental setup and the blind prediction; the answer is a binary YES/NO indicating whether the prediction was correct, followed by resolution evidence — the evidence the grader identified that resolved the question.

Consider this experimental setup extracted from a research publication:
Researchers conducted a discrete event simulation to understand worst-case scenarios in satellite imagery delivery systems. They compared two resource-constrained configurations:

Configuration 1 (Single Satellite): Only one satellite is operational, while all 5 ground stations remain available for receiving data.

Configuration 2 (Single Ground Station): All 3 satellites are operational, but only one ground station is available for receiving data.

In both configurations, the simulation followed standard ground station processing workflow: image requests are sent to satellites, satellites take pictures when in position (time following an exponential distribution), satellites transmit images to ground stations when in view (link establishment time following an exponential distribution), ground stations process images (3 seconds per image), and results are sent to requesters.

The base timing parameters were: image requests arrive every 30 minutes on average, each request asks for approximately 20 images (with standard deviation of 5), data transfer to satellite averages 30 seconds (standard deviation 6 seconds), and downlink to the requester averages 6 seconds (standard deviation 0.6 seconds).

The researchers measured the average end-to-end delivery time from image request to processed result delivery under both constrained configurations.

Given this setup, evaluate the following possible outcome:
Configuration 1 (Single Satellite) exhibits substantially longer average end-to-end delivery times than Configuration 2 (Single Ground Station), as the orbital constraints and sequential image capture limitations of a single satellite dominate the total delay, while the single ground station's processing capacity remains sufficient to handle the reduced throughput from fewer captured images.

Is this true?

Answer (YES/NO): YES